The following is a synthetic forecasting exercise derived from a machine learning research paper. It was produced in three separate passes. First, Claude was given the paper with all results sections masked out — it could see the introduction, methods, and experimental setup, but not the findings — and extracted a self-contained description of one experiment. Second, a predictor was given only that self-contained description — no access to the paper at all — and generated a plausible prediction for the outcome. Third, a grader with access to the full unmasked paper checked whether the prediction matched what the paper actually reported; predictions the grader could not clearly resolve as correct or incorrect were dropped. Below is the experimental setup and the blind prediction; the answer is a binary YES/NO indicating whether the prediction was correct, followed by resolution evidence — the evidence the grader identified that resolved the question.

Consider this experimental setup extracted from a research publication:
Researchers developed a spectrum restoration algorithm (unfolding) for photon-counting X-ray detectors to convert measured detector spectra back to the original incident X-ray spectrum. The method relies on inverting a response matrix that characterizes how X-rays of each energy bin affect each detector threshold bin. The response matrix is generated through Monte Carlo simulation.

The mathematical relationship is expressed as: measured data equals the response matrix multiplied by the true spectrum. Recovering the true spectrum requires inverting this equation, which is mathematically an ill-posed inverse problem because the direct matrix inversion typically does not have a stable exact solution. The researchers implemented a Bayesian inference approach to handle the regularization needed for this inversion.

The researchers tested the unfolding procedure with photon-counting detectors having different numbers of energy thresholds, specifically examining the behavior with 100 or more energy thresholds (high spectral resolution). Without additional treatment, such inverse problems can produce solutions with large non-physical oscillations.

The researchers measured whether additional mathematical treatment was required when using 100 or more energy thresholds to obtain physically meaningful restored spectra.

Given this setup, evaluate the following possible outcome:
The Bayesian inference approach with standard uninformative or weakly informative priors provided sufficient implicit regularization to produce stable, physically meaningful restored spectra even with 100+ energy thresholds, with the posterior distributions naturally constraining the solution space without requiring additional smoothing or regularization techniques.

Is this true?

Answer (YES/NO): NO